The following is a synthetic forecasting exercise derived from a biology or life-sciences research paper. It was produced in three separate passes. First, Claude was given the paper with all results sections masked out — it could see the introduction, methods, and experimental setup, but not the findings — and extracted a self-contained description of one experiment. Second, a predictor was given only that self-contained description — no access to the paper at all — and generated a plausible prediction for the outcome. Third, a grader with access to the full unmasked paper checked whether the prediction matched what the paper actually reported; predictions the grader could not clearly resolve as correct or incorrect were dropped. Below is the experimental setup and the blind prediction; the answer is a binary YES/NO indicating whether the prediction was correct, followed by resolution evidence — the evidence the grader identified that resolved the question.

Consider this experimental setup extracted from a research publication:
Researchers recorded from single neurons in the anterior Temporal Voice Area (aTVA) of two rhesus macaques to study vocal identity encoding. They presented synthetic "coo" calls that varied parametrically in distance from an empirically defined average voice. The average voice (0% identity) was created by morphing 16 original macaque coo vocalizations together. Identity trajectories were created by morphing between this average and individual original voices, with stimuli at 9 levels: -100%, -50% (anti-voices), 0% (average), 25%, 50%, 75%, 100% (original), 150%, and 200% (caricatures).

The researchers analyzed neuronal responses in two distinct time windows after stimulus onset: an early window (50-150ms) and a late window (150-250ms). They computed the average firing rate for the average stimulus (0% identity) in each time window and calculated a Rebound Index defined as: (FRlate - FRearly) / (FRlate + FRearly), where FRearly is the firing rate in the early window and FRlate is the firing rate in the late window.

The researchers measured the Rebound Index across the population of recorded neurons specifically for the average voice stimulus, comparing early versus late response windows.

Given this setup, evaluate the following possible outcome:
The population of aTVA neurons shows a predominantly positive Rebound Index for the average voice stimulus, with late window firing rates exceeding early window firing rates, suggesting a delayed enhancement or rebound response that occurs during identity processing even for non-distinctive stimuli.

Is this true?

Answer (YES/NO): NO